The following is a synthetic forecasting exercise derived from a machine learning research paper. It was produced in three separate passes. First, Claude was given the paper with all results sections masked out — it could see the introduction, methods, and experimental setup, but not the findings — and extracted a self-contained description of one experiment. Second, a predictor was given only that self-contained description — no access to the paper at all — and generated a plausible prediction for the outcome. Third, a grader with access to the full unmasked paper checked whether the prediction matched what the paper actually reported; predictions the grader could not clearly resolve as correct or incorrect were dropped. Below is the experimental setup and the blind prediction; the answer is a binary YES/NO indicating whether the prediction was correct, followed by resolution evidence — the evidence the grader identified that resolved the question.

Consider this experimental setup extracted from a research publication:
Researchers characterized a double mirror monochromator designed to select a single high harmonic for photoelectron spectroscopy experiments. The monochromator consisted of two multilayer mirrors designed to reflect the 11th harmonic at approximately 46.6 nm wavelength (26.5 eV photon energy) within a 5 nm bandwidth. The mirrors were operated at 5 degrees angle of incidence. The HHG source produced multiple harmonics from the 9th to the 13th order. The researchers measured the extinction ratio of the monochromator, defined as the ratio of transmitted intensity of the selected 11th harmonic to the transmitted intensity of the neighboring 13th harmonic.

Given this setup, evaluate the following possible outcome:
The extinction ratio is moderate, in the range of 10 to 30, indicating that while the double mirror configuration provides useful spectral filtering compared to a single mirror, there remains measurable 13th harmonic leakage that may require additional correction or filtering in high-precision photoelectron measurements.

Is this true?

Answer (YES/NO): NO